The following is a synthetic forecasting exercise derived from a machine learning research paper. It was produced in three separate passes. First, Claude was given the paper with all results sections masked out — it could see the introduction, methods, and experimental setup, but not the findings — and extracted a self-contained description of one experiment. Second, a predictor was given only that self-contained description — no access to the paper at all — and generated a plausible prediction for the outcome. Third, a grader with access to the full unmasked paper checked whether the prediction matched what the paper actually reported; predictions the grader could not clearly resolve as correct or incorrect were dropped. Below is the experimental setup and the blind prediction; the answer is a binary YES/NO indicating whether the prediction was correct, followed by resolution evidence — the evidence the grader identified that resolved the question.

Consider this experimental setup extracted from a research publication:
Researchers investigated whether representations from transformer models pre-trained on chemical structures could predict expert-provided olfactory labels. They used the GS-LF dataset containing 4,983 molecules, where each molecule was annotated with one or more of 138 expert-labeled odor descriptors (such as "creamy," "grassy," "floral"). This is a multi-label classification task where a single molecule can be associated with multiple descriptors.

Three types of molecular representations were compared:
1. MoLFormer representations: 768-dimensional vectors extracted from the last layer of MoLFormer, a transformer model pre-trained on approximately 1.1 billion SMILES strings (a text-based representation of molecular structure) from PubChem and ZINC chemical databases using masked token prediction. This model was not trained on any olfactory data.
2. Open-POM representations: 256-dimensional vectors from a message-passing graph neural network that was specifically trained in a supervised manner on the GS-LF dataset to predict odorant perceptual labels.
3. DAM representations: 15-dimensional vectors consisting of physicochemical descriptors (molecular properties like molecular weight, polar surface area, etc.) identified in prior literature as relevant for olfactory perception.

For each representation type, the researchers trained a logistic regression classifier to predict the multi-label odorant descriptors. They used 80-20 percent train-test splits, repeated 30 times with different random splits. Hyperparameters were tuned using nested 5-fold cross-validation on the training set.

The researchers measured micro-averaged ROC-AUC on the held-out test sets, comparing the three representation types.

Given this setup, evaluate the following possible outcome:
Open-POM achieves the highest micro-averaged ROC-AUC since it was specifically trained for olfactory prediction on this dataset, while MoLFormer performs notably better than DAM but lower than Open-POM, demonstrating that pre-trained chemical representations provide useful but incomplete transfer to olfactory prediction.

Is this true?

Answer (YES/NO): YES